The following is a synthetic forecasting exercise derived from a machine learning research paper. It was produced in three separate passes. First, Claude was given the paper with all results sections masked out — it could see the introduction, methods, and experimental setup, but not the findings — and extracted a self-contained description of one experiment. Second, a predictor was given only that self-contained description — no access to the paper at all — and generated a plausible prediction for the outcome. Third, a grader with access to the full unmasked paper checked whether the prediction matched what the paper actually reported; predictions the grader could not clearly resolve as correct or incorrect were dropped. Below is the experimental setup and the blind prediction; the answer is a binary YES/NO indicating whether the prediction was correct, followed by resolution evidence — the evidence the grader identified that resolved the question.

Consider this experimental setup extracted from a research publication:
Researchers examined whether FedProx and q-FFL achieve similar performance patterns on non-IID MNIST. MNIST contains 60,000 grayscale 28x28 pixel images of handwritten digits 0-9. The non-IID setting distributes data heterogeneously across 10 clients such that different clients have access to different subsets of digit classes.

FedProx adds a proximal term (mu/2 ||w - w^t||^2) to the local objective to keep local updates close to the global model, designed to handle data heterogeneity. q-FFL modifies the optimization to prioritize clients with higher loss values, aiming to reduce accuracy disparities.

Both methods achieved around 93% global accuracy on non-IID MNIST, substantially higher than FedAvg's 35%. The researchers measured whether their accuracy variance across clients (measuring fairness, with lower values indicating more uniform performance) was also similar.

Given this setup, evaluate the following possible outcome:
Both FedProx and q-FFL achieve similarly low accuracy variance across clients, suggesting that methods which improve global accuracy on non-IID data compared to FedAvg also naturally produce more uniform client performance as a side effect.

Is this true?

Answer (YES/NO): YES